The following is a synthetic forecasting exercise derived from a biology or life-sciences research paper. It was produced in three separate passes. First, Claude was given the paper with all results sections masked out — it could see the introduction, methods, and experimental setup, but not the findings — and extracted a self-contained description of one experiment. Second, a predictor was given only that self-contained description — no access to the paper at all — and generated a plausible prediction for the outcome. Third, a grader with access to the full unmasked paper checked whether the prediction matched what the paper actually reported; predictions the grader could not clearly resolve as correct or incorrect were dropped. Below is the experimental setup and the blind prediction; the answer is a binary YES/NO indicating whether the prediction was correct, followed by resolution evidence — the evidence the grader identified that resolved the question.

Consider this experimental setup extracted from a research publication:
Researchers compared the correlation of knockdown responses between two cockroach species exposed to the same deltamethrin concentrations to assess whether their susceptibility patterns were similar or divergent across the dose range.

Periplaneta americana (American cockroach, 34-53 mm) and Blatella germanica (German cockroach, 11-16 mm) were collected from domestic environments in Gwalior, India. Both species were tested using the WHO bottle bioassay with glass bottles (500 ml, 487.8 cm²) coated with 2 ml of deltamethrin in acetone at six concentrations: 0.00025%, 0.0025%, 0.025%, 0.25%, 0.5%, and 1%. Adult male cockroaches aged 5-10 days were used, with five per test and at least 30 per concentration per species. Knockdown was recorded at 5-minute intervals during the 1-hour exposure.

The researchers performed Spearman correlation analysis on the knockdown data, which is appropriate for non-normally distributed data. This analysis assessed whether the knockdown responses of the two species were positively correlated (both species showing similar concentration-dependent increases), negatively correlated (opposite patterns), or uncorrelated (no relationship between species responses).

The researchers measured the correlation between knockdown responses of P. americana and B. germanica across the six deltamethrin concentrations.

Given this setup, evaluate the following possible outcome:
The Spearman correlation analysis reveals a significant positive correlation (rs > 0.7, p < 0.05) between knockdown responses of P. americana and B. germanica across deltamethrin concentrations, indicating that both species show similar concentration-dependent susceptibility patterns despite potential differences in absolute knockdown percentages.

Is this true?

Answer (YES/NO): YES